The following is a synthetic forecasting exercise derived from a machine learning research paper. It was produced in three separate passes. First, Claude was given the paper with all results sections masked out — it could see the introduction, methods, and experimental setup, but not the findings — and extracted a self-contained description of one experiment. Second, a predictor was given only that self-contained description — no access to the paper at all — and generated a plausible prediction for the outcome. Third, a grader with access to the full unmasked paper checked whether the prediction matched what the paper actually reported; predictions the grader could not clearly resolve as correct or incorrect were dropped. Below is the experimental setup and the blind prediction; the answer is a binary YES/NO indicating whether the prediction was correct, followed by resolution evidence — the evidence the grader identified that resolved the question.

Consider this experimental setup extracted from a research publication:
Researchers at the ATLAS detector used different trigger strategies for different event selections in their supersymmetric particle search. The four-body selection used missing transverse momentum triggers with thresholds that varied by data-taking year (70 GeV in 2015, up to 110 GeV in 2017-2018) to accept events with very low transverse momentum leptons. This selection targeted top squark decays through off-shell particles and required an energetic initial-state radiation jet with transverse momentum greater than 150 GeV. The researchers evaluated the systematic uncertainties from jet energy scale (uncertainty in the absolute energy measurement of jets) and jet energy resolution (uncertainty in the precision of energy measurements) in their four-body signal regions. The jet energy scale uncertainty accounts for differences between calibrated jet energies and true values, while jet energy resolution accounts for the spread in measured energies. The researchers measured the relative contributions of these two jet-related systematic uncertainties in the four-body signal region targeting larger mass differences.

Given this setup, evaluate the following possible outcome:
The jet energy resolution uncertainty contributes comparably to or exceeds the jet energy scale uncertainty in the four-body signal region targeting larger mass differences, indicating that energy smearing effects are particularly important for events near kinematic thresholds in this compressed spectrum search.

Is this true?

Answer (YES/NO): YES